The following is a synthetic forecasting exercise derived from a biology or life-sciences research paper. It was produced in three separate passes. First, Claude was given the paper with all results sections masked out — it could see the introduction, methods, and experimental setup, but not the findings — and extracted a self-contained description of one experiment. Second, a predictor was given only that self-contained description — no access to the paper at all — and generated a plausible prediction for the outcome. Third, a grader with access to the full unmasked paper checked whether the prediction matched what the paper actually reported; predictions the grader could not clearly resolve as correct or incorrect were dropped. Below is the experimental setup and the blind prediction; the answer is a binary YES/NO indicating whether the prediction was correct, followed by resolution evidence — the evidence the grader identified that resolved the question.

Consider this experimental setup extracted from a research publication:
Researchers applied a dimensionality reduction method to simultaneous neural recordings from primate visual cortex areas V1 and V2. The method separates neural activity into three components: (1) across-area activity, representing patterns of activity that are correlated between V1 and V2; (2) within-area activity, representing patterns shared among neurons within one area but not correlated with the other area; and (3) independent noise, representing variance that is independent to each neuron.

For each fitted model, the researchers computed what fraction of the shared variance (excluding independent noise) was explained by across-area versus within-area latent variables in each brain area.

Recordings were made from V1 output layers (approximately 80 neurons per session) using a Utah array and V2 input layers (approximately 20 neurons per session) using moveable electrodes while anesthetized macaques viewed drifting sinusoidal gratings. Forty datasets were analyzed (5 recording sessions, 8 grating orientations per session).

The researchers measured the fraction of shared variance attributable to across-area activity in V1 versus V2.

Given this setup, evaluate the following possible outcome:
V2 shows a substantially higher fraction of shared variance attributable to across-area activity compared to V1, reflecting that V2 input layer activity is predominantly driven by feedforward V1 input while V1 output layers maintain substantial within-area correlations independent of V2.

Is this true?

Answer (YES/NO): YES